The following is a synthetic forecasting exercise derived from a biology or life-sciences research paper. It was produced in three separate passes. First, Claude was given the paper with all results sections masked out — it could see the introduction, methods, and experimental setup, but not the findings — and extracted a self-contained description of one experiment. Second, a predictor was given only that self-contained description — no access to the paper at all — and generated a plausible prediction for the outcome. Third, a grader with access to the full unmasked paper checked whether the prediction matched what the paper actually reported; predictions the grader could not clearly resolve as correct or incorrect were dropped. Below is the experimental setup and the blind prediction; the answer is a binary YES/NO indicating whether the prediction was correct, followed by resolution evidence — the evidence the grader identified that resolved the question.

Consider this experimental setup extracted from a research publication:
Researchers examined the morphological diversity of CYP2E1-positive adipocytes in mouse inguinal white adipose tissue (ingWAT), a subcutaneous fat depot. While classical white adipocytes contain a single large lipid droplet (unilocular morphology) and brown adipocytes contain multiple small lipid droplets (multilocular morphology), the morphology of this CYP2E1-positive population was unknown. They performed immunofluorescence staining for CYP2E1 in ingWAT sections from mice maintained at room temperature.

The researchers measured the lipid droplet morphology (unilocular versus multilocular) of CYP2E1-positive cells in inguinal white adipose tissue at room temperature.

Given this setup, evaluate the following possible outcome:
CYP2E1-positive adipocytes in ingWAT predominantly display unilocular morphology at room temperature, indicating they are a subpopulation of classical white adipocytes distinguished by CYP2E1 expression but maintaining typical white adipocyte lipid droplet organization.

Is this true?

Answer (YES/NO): YES